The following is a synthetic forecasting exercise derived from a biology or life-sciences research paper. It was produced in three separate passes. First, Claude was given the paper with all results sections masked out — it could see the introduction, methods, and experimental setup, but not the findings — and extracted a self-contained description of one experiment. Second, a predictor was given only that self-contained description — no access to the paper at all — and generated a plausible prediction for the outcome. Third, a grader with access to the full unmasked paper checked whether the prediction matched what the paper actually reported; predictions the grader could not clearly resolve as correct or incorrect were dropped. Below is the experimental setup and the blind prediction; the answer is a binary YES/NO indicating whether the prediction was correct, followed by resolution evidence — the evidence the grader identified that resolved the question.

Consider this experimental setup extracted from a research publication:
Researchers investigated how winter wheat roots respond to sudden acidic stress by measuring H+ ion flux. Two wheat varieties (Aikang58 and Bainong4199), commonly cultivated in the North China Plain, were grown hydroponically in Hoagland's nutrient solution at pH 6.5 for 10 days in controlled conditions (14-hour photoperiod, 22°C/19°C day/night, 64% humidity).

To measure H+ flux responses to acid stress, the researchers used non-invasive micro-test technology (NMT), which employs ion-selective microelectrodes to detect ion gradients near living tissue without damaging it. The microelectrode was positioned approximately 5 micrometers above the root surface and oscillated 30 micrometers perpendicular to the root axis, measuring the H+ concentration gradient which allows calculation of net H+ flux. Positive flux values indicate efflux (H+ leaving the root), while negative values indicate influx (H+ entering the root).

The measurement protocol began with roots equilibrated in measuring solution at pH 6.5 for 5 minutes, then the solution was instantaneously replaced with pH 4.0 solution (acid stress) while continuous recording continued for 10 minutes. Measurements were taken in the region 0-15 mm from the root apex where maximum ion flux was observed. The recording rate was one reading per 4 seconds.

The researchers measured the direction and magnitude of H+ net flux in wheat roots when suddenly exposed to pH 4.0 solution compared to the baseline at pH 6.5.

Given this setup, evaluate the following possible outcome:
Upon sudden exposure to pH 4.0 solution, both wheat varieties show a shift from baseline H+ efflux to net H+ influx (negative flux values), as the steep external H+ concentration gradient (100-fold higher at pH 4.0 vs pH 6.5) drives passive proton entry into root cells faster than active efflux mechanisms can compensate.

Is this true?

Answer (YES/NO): NO